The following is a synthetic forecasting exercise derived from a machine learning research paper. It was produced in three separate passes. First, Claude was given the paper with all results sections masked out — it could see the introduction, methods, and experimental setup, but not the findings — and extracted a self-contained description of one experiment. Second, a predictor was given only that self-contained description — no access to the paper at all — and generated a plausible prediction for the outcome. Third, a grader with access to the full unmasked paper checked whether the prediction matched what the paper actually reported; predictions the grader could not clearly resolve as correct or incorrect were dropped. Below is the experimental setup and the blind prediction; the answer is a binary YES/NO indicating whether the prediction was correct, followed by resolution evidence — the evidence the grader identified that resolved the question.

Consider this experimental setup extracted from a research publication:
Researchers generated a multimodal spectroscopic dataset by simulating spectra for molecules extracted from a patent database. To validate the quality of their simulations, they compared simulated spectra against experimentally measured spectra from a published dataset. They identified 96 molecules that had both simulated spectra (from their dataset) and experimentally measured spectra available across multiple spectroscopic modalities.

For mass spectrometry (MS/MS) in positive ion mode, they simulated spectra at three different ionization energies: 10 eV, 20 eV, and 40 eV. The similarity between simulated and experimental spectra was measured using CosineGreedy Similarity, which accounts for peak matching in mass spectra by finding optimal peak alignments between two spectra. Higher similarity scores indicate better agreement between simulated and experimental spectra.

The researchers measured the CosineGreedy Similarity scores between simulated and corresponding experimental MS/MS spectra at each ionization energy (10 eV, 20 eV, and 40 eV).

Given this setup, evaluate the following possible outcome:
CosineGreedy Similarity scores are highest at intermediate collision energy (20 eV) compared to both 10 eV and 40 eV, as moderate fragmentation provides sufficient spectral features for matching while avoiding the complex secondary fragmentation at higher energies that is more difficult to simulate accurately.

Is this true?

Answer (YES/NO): NO